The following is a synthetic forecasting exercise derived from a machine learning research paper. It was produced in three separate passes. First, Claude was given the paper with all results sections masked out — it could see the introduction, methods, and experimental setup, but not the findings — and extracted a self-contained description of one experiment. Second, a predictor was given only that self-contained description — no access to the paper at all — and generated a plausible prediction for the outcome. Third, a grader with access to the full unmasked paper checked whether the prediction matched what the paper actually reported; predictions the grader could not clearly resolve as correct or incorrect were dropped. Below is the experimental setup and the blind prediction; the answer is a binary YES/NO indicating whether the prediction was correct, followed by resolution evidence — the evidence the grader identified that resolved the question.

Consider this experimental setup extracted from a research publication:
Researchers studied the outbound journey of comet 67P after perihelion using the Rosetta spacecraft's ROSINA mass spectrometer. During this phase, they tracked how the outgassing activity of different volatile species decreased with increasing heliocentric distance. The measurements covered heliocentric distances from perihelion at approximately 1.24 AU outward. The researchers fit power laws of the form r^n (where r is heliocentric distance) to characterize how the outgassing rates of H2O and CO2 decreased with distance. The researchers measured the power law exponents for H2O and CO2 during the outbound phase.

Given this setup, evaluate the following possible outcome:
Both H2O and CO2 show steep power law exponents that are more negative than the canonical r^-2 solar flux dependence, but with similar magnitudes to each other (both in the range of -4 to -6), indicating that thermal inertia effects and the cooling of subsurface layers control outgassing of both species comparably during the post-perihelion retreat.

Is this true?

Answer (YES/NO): NO